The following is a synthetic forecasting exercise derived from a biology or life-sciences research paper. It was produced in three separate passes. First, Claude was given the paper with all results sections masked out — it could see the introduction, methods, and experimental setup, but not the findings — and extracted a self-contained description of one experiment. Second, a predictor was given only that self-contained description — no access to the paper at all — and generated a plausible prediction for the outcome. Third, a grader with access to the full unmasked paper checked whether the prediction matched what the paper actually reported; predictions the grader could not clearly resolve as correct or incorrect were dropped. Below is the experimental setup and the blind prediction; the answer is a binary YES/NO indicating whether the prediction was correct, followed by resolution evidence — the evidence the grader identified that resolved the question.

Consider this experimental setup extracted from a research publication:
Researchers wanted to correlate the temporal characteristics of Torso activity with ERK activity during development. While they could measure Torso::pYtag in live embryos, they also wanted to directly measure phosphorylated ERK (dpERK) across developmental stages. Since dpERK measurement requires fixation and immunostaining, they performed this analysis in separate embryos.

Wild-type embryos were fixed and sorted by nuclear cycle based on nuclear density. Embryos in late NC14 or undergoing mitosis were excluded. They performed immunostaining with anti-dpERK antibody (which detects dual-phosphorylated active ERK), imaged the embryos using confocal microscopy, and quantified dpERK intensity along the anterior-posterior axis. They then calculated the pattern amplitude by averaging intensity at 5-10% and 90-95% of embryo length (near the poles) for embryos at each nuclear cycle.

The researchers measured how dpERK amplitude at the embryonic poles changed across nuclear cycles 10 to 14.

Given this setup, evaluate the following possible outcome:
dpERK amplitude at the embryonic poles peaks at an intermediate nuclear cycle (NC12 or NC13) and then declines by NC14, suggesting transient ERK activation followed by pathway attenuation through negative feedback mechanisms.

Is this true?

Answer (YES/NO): NO